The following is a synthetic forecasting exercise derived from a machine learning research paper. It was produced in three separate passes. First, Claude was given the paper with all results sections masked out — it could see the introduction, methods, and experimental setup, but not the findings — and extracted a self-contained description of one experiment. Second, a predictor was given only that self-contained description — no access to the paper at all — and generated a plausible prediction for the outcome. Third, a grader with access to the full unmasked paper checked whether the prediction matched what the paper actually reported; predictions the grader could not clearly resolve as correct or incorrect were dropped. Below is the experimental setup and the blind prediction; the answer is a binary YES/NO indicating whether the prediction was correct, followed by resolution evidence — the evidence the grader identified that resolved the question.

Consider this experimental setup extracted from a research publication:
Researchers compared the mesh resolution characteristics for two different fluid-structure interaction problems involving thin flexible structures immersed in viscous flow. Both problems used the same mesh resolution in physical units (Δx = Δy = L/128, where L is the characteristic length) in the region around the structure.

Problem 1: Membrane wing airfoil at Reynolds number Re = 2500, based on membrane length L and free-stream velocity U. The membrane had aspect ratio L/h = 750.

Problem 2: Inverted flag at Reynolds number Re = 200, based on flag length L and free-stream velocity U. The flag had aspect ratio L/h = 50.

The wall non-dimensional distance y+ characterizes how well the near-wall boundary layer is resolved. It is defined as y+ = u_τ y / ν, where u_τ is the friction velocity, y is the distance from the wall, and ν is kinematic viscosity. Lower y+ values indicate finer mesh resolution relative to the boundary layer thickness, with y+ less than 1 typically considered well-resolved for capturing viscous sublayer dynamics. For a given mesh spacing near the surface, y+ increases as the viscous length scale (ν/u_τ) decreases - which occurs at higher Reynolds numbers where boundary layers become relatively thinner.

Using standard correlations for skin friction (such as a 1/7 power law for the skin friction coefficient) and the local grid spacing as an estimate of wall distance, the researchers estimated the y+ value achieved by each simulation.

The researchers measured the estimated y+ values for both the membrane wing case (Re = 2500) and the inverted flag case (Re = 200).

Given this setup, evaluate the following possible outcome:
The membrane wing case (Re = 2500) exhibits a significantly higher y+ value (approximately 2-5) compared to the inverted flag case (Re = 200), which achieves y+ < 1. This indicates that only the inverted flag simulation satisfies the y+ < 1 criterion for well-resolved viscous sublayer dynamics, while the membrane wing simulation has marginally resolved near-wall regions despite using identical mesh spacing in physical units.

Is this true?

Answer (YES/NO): NO